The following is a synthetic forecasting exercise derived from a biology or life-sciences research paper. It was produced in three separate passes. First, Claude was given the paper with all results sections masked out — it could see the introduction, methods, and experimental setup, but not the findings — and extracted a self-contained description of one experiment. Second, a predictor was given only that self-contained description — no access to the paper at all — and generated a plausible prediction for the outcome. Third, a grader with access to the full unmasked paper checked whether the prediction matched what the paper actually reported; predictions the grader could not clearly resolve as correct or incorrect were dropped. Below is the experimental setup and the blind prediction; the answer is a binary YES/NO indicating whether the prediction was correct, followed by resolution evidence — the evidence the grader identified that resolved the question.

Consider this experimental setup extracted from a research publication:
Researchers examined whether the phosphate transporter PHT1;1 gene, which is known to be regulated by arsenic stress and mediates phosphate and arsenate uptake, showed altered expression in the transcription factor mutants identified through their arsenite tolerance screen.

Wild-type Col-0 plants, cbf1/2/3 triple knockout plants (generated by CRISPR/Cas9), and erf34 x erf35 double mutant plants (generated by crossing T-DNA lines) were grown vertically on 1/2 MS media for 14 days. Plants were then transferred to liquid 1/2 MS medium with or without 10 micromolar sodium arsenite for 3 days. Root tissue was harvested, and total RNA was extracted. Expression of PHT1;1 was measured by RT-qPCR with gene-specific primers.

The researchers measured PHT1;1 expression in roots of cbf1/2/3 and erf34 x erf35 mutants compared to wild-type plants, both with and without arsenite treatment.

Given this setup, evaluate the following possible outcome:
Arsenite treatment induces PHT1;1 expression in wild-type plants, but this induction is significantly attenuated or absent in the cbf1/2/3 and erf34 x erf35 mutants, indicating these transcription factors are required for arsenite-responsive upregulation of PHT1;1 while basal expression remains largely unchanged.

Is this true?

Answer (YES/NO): NO